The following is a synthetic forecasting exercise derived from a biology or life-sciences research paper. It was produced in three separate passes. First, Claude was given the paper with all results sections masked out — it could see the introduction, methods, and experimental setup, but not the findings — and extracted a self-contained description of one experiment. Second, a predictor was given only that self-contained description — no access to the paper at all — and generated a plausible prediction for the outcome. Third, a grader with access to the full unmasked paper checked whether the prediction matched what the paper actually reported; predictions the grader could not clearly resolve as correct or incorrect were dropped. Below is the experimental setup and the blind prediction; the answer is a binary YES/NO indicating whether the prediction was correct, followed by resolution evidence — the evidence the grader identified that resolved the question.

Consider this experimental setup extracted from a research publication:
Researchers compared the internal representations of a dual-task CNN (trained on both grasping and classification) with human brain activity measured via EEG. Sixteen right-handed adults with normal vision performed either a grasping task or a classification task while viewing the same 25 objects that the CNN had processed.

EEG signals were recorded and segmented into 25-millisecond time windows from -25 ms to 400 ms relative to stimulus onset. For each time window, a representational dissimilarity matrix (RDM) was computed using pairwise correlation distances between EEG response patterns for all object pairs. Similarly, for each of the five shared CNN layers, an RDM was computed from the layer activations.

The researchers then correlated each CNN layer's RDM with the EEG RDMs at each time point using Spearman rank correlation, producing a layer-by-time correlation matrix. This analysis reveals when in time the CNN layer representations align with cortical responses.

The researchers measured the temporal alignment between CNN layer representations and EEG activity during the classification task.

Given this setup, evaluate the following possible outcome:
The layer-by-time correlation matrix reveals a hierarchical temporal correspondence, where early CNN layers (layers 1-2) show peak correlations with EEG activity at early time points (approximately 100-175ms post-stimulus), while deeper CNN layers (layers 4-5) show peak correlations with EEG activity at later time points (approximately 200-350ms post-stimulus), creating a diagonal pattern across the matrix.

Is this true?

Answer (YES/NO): NO